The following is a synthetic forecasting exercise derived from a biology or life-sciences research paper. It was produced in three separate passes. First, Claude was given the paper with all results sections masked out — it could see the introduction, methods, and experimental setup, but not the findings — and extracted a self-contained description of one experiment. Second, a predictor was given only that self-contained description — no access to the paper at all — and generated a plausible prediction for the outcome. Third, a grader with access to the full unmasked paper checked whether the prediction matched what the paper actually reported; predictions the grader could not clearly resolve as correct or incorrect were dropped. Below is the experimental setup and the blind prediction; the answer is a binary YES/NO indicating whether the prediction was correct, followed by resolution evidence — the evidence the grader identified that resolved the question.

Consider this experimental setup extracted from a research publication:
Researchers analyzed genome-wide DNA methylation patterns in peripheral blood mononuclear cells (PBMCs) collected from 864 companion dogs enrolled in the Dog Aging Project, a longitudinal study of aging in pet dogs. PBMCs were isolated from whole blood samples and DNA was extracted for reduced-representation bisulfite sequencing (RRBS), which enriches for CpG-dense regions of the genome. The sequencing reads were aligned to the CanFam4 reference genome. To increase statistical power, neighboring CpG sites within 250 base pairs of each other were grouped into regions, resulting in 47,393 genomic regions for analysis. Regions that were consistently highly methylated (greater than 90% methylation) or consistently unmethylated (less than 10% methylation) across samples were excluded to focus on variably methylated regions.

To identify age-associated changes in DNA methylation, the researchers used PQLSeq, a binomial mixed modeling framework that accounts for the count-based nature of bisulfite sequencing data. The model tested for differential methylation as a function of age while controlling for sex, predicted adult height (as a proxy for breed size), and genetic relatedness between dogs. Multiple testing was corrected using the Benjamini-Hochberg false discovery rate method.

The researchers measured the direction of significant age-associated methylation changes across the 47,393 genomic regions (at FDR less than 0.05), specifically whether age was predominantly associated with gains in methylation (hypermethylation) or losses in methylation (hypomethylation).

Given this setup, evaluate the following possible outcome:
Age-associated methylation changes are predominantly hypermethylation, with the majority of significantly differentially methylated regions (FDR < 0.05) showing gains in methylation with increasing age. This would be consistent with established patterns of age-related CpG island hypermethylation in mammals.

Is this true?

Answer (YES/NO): NO